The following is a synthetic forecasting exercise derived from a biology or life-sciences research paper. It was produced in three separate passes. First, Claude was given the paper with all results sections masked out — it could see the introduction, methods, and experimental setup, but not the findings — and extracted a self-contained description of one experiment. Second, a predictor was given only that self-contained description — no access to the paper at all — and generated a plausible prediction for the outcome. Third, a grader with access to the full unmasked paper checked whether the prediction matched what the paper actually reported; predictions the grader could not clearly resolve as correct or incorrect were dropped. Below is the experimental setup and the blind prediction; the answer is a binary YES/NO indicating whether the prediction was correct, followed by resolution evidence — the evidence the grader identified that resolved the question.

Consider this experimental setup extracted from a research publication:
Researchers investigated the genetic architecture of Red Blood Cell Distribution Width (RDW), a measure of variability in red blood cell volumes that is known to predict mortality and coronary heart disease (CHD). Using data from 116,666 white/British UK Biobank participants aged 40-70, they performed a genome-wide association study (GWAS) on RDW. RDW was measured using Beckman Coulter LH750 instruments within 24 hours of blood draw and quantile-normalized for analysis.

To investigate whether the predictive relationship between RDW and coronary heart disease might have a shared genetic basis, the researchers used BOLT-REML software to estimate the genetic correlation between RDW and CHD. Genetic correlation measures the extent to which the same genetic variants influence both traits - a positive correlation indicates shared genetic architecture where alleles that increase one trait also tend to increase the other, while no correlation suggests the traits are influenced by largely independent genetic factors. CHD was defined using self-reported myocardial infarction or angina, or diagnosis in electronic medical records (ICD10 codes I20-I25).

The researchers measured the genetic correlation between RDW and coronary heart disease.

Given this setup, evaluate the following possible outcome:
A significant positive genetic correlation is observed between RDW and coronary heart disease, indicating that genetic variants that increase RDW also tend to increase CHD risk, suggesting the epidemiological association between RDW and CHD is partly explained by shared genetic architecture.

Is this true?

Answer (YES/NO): NO